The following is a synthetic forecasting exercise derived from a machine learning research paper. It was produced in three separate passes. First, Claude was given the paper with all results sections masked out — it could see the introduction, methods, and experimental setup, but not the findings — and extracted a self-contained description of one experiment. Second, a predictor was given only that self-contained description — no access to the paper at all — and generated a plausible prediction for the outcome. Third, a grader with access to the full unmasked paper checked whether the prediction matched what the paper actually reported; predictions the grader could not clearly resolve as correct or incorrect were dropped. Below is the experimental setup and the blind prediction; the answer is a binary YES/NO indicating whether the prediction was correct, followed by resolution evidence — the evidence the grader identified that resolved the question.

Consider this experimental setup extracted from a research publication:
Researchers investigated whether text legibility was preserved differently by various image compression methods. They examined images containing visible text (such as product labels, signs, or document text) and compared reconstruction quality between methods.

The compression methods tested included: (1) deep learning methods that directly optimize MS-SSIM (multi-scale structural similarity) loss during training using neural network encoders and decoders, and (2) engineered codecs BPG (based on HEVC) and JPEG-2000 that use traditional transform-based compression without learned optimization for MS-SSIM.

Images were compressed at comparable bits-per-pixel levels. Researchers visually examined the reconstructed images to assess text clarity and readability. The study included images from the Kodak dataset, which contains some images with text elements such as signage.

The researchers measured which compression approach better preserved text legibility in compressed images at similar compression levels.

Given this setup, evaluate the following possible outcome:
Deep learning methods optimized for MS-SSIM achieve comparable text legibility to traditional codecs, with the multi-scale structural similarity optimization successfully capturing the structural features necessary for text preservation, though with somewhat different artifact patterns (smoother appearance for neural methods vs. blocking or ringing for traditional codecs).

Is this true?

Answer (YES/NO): NO